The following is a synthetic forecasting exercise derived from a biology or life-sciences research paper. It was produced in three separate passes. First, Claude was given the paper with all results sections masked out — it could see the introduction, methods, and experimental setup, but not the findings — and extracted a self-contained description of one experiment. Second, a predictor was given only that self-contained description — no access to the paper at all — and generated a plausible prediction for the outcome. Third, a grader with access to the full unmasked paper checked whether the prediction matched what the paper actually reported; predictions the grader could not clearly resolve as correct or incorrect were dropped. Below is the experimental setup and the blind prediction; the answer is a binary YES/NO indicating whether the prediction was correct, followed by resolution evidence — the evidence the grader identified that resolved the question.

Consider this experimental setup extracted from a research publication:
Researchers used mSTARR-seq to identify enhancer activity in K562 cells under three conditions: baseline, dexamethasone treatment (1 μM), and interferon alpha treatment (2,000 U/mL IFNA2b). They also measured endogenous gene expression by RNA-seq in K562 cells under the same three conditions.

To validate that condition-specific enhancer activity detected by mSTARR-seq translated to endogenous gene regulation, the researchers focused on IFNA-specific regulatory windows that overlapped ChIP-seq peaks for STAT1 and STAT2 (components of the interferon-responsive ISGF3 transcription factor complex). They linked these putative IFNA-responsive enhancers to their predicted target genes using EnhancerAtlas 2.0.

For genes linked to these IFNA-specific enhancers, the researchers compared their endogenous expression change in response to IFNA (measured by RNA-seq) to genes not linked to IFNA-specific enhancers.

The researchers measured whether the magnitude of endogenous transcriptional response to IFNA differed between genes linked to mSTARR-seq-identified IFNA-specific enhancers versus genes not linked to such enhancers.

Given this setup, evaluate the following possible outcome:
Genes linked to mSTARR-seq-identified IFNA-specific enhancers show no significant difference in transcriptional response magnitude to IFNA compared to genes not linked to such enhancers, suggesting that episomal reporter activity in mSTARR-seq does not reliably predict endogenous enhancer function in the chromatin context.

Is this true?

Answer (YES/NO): NO